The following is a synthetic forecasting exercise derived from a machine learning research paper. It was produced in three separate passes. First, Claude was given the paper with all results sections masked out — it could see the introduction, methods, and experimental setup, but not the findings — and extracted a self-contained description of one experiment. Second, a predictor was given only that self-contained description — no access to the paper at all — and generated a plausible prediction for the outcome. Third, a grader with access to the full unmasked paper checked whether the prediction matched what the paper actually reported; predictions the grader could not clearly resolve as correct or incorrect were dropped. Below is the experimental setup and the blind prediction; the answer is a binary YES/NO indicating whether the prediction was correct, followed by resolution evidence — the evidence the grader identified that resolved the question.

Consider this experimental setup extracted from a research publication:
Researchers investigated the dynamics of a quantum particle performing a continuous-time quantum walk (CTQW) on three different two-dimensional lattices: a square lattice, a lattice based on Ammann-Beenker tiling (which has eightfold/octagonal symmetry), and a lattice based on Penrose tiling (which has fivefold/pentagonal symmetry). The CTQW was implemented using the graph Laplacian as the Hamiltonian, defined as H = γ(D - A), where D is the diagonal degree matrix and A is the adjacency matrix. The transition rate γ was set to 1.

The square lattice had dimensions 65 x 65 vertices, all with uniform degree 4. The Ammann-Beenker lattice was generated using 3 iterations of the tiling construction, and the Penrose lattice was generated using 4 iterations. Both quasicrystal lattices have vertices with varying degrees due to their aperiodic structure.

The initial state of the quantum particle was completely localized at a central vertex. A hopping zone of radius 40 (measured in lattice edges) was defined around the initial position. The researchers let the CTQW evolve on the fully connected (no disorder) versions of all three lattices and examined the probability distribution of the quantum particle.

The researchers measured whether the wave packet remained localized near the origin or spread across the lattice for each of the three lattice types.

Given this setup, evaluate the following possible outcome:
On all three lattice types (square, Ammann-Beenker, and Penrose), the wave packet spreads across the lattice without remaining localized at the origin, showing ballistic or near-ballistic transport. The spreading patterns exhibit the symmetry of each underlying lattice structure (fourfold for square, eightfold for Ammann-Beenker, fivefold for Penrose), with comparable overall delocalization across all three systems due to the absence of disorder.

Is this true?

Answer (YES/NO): NO